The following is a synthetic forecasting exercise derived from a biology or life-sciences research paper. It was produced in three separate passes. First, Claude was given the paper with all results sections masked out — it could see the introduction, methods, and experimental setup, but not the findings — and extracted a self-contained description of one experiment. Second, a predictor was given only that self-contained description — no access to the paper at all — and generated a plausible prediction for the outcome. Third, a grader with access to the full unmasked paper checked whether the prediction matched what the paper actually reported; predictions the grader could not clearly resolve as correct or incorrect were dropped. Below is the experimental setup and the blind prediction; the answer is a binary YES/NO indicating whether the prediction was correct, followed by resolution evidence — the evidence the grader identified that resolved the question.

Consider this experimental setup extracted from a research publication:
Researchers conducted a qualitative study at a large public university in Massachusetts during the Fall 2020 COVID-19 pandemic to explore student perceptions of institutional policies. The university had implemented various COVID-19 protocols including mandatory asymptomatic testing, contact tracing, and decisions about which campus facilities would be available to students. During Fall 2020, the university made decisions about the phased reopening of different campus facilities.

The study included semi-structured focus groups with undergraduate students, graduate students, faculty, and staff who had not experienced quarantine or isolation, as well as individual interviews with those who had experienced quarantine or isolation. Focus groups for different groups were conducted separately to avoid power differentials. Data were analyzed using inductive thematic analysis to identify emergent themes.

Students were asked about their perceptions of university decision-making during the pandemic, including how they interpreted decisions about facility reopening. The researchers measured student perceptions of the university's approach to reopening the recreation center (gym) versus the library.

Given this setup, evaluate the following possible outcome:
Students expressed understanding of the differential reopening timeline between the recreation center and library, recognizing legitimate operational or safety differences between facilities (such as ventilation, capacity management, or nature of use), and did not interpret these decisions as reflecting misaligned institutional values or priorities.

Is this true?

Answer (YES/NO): NO